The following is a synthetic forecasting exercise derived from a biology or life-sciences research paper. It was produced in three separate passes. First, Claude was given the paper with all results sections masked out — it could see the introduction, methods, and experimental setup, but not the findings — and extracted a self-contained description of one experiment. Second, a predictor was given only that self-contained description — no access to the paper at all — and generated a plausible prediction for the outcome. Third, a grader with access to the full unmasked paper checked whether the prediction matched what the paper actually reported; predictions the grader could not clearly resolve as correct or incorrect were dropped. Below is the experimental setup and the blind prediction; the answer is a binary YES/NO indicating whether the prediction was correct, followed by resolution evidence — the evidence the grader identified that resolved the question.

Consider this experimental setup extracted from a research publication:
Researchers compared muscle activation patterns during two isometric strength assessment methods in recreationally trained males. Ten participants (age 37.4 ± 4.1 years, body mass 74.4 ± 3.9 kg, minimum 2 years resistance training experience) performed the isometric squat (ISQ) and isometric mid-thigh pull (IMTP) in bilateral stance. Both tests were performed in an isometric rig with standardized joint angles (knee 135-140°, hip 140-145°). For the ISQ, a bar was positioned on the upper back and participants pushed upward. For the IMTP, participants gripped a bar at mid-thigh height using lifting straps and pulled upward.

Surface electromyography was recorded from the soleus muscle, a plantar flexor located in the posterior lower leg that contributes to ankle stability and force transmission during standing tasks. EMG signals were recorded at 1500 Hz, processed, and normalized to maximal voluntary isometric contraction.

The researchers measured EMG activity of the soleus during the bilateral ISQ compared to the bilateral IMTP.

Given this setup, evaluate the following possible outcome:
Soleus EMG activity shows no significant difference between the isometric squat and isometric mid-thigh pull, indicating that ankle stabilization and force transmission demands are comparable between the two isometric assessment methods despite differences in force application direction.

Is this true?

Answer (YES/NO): YES